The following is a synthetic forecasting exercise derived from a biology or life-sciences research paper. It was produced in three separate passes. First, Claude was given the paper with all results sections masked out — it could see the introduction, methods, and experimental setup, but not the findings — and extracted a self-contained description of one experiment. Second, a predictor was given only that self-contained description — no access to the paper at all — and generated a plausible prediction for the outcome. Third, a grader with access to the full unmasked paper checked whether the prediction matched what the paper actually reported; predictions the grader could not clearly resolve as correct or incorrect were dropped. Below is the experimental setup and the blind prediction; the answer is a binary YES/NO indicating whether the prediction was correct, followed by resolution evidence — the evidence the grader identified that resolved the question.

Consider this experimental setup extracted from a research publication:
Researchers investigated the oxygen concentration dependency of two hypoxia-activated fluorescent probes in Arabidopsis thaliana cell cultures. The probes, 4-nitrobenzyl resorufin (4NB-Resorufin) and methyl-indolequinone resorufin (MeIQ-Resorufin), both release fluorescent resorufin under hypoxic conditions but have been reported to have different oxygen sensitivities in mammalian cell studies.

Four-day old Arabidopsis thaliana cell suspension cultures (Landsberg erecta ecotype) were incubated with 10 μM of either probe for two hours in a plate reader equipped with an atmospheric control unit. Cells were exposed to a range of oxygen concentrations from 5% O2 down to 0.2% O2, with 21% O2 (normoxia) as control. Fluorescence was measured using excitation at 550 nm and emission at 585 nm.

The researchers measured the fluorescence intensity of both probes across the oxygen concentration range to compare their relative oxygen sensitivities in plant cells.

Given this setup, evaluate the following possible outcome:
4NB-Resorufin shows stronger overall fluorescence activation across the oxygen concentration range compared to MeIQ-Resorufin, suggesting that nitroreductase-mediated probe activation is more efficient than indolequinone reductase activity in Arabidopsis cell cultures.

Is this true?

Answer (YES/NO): NO